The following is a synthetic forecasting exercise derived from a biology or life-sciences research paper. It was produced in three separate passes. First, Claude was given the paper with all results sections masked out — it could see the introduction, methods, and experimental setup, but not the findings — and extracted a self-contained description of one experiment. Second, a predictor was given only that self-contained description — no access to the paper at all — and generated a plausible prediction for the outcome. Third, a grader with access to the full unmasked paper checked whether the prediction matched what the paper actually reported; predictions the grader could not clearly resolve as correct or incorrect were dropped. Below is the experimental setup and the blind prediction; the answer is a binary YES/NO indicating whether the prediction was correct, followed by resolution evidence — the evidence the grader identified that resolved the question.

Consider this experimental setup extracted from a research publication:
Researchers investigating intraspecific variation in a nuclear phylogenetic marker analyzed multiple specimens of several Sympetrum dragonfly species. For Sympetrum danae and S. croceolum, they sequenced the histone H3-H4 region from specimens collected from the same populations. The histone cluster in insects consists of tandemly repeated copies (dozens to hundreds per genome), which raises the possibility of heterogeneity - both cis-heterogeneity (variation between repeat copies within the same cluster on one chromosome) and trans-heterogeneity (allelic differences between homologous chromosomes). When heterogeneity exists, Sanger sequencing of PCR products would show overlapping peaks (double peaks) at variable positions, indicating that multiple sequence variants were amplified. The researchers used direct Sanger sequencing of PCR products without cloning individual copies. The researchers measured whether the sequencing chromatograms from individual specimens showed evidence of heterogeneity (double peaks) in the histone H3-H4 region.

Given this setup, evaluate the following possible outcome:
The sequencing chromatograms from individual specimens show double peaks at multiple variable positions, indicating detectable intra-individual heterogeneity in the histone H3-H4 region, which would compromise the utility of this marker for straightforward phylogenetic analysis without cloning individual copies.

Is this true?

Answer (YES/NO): NO